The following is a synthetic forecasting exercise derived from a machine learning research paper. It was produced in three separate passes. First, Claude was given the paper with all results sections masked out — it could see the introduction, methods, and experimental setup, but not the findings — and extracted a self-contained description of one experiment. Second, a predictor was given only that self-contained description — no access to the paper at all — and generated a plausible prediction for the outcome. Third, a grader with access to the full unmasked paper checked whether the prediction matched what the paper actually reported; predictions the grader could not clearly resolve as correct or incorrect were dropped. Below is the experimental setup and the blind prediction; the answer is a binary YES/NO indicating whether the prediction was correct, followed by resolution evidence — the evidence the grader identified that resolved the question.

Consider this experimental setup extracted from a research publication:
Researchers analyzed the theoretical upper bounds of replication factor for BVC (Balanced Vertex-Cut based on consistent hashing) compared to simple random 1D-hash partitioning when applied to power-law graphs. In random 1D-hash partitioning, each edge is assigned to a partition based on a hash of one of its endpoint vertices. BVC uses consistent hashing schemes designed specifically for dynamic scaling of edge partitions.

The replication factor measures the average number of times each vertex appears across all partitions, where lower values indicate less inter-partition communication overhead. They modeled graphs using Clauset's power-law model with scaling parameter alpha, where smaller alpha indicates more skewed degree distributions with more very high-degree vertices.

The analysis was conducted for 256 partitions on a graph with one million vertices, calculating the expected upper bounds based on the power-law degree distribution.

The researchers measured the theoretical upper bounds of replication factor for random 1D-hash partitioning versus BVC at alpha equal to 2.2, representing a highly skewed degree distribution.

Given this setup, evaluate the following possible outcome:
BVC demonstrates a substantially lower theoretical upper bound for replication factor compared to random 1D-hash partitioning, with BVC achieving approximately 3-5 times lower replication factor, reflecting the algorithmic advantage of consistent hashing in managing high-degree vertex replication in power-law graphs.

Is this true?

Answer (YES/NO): NO